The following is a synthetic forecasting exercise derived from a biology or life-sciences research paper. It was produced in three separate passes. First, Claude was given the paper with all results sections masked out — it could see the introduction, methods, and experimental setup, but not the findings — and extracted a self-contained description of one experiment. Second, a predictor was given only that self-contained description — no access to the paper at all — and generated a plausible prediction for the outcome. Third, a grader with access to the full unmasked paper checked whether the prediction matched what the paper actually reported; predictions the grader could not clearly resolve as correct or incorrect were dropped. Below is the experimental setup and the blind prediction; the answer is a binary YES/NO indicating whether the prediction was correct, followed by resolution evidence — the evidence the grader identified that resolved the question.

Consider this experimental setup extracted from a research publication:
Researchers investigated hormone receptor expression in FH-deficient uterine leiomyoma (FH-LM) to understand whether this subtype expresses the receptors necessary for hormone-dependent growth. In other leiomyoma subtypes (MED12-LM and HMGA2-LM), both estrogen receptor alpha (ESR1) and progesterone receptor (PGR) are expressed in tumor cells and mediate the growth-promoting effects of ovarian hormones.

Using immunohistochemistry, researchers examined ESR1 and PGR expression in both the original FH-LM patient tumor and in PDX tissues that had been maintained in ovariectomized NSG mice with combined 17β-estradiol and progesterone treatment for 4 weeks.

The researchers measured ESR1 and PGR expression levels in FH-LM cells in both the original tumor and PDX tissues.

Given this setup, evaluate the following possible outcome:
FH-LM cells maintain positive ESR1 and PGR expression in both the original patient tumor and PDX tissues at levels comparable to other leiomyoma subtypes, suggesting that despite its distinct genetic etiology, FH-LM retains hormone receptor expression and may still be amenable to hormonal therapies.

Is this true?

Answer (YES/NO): YES